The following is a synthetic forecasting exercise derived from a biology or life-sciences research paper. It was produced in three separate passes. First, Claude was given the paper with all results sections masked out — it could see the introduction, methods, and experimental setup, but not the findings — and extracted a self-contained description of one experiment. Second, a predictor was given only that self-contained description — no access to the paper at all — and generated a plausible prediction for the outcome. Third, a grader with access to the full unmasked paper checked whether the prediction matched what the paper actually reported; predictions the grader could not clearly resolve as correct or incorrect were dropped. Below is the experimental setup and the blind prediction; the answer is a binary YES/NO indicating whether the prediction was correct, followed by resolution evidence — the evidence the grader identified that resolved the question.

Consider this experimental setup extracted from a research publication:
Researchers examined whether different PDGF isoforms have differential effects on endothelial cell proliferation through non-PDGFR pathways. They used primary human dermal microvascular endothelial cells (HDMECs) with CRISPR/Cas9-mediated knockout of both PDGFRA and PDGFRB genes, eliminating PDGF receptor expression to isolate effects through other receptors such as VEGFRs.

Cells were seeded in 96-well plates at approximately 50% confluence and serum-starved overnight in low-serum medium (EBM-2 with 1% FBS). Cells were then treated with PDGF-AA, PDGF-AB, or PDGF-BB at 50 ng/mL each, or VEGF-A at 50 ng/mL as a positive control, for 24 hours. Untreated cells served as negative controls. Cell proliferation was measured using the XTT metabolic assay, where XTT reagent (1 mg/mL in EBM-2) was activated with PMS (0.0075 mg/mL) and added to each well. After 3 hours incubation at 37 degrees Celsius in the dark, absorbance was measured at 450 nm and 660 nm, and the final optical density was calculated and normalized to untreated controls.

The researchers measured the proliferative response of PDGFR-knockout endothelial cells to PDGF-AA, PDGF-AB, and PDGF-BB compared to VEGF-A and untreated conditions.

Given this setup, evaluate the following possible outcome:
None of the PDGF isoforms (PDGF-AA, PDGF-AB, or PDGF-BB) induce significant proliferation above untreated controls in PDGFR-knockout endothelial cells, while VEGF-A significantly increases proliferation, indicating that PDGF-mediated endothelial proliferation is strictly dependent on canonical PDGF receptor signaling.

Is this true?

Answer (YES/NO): NO